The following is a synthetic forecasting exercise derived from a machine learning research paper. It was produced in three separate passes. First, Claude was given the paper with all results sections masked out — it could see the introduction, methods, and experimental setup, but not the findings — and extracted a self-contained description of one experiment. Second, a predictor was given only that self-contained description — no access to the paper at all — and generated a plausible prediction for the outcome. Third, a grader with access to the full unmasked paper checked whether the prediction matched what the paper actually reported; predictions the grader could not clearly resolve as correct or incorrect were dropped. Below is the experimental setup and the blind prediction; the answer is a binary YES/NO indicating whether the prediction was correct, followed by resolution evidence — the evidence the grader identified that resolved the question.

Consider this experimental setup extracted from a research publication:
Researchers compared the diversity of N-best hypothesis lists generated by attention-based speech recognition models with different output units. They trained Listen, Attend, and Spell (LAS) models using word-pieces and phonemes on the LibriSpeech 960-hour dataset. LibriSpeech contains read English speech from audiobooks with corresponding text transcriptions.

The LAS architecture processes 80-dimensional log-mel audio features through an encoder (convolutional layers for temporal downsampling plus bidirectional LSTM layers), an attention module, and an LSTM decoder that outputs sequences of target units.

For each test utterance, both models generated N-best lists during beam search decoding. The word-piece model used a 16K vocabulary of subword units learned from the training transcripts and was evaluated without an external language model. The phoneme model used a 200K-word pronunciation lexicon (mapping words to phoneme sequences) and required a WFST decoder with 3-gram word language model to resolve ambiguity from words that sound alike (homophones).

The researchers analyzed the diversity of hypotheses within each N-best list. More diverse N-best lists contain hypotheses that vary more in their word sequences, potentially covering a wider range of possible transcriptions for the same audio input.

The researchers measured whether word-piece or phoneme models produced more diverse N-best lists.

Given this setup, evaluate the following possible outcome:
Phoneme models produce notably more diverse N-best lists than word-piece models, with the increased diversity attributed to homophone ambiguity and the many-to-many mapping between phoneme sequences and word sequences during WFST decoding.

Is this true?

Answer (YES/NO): NO